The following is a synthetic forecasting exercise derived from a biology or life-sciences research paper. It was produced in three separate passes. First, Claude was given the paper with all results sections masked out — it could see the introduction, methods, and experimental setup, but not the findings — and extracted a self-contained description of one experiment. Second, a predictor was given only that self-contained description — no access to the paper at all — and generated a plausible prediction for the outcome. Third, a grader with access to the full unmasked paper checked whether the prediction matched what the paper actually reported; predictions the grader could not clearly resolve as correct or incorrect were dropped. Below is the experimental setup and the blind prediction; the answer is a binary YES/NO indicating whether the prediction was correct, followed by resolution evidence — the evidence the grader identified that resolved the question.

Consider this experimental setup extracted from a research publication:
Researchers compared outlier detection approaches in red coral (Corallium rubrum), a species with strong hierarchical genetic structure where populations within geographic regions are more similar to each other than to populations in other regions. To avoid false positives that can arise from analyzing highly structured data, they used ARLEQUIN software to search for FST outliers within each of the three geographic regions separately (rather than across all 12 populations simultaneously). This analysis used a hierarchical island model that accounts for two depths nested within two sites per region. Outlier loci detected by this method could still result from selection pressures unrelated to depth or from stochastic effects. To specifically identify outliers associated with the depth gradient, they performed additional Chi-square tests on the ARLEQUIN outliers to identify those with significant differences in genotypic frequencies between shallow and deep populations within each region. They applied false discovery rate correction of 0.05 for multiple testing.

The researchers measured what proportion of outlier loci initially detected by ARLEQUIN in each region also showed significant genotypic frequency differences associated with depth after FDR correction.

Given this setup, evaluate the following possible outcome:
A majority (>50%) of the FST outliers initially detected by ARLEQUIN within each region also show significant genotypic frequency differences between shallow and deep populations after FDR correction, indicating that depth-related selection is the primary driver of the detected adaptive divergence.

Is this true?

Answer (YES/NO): NO